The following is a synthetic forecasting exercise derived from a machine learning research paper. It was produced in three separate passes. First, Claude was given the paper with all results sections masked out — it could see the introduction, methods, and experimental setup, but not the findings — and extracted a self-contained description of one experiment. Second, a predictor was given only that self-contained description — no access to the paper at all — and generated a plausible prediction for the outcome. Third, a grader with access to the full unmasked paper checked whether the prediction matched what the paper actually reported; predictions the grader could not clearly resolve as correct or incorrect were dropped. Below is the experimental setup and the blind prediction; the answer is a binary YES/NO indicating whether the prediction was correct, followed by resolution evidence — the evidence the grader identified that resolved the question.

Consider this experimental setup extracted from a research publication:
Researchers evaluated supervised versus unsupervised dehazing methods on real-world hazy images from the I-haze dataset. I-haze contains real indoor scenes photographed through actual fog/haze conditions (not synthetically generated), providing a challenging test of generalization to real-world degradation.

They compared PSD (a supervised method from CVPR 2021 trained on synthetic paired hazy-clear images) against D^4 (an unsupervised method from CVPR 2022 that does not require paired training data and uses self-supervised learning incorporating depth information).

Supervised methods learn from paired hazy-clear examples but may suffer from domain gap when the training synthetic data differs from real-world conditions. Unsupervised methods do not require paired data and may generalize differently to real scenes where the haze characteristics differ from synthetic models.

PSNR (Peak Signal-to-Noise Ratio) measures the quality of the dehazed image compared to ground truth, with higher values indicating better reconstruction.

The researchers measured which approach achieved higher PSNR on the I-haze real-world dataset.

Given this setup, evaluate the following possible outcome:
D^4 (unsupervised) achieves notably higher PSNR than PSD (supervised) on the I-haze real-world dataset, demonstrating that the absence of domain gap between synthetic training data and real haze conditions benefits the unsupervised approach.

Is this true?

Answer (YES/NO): NO